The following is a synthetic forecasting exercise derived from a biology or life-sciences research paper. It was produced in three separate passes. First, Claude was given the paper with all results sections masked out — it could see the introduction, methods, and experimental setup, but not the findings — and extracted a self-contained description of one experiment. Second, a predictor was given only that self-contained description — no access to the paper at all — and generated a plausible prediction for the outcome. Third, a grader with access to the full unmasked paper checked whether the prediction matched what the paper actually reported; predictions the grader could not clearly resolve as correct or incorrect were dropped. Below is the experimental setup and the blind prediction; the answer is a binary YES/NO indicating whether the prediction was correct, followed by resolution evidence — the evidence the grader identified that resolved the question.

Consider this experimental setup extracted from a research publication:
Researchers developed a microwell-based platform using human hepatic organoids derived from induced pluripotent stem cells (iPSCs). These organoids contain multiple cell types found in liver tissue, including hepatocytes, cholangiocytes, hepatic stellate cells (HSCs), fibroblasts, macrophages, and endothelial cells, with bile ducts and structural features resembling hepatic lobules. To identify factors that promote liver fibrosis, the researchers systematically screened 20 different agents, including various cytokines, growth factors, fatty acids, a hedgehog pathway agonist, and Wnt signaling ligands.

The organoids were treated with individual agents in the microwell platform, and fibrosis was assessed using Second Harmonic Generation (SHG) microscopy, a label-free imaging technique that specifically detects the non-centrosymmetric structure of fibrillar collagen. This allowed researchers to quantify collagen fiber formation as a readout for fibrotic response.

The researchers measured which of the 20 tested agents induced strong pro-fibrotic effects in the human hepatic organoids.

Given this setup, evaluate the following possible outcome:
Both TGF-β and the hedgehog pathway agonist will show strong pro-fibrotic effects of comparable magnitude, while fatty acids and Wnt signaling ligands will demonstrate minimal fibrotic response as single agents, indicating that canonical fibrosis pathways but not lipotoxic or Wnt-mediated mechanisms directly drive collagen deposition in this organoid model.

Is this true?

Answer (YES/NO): NO